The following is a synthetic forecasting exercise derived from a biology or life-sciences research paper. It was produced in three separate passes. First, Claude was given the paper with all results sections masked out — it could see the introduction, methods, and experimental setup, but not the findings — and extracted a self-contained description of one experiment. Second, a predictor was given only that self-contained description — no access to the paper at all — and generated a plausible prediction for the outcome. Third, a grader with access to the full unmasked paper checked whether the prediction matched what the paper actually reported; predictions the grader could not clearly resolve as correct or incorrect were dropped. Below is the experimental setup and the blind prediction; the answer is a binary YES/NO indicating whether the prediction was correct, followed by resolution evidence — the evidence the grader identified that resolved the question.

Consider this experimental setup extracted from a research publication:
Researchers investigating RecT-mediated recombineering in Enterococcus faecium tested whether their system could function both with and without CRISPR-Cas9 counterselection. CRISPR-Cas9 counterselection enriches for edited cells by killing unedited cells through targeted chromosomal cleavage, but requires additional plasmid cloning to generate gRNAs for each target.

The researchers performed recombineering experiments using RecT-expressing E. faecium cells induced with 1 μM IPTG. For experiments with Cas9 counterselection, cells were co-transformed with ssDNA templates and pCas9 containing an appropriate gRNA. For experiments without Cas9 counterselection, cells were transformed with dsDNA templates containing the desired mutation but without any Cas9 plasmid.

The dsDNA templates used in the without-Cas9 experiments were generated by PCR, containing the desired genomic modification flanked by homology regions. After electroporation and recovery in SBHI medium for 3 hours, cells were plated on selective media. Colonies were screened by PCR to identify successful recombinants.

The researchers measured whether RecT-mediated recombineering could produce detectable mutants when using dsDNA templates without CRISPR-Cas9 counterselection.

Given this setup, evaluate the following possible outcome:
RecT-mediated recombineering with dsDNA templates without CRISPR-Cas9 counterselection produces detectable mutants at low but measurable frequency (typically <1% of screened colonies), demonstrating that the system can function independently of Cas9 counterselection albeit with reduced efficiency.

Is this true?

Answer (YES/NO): NO